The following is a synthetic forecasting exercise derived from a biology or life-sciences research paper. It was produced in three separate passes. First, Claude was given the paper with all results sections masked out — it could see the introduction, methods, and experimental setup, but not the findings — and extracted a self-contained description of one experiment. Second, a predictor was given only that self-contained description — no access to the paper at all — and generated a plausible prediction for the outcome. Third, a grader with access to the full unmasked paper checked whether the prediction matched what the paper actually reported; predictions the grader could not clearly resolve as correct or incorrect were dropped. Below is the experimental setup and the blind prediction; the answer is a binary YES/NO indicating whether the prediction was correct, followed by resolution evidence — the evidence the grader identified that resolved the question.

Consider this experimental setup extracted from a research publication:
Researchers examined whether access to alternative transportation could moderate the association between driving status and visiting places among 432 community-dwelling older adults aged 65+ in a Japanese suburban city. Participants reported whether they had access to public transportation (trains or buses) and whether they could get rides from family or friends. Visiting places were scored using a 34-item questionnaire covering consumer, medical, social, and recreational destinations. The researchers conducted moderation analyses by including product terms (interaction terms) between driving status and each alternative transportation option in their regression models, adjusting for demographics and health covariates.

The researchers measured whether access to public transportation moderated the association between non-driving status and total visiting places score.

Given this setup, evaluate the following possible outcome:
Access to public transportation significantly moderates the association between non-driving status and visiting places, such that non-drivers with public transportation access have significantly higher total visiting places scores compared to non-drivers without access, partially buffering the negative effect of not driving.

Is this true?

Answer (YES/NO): YES